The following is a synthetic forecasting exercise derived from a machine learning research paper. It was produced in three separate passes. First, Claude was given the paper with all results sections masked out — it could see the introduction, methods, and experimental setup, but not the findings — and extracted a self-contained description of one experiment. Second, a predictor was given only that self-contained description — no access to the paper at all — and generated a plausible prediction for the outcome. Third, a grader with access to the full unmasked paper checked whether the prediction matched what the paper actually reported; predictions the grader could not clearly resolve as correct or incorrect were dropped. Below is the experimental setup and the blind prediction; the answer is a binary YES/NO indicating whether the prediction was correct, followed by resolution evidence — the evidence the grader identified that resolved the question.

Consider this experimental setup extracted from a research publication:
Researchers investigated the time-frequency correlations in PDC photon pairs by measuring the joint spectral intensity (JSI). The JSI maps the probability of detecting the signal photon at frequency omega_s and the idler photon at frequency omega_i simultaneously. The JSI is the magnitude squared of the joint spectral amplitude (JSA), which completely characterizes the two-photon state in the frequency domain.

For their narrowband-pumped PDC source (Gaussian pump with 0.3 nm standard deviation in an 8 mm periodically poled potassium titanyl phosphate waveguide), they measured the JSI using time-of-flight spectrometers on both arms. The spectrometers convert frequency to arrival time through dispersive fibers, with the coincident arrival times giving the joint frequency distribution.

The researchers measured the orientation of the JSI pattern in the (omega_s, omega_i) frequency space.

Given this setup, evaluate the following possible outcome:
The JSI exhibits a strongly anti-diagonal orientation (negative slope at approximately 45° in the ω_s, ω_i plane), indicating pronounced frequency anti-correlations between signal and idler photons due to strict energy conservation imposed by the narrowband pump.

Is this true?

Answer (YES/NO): YES